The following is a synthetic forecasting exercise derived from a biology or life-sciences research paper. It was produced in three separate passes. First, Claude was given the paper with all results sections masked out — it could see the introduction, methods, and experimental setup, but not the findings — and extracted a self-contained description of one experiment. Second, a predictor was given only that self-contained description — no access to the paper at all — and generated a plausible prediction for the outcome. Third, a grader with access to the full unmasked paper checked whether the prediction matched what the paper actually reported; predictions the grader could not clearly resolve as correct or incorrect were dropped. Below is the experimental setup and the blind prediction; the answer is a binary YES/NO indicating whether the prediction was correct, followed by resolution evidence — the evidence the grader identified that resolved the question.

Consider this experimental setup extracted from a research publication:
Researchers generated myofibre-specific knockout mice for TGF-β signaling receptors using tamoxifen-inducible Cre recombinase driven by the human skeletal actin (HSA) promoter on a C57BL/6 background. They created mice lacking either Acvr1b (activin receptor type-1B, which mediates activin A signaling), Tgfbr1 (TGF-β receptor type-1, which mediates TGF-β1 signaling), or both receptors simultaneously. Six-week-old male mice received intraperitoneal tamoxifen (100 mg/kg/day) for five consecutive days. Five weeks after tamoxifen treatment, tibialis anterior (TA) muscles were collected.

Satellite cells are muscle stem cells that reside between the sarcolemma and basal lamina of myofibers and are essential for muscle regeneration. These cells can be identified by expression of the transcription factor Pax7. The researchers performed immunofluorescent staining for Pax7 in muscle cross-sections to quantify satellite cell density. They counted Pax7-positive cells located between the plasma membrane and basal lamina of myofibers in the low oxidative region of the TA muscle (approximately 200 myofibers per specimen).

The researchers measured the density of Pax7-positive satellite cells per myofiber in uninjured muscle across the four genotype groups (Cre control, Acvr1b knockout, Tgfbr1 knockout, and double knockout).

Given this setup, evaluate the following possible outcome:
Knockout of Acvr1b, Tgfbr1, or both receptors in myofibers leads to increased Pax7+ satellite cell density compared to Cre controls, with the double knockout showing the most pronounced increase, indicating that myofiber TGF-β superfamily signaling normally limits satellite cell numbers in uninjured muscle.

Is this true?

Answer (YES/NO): NO